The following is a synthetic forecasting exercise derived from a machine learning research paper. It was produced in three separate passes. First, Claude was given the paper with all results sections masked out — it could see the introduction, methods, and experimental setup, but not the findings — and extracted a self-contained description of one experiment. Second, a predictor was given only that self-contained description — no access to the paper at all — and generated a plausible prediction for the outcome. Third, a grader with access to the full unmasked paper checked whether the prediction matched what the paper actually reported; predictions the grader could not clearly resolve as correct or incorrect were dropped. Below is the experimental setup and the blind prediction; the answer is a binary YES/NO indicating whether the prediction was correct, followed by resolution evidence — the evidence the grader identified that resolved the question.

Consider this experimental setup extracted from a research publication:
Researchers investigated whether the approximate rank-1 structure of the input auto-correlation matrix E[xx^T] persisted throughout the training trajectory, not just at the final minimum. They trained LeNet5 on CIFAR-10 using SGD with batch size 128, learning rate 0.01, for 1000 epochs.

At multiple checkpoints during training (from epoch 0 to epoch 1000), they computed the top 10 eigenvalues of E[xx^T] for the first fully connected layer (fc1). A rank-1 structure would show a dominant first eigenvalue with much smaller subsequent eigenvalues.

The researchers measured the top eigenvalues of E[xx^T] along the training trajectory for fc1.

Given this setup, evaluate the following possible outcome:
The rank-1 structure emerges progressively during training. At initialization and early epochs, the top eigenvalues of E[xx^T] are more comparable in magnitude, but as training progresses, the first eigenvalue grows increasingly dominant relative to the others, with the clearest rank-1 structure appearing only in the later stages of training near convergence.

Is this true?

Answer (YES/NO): NO